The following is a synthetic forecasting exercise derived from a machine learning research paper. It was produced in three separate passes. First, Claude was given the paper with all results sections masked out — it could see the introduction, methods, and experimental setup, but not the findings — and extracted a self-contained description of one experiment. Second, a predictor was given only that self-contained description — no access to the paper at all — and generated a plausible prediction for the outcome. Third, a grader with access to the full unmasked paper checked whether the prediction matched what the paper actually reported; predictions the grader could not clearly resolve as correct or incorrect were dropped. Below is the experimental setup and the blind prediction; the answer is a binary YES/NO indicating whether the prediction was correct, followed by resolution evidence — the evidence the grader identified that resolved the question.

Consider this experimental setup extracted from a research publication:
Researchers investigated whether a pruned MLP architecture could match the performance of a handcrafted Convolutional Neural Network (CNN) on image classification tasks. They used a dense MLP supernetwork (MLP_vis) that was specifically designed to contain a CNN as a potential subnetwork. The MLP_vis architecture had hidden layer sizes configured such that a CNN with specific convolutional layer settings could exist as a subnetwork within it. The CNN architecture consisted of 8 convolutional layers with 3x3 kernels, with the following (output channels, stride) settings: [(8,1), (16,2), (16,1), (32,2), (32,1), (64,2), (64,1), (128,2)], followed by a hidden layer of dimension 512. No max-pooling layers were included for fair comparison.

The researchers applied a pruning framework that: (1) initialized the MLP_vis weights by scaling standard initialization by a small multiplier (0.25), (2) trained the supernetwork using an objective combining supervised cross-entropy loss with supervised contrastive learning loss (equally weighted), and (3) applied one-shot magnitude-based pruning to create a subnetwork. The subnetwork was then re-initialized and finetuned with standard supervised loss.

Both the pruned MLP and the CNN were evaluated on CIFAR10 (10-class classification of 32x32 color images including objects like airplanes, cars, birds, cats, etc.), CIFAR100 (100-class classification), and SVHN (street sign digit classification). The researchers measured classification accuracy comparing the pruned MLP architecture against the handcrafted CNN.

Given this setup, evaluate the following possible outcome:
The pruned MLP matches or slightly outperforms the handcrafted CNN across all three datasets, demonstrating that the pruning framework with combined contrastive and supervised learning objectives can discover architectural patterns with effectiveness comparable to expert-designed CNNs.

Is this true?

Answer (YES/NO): NO